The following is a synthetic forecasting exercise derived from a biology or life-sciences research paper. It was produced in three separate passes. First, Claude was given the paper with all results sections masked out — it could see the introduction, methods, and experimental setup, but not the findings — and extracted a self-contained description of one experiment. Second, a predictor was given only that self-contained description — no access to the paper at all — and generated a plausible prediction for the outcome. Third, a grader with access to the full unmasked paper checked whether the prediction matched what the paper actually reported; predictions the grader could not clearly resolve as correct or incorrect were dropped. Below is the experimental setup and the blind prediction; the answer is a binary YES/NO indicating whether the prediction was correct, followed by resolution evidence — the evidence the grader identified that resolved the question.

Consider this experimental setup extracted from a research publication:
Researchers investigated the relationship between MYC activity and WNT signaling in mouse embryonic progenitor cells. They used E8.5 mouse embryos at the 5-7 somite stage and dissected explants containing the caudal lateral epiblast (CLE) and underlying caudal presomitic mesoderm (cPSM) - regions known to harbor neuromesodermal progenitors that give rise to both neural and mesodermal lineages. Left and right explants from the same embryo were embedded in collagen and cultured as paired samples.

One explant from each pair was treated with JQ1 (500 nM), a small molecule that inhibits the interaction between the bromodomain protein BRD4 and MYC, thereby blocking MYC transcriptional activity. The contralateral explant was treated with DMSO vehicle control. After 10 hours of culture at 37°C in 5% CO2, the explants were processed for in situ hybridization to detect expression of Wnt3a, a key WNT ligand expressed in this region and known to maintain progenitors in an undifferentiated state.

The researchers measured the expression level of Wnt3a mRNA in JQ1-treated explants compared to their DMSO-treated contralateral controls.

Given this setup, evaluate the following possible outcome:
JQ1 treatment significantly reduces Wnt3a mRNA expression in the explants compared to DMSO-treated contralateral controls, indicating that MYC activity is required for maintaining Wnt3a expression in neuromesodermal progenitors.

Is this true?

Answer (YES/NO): YES